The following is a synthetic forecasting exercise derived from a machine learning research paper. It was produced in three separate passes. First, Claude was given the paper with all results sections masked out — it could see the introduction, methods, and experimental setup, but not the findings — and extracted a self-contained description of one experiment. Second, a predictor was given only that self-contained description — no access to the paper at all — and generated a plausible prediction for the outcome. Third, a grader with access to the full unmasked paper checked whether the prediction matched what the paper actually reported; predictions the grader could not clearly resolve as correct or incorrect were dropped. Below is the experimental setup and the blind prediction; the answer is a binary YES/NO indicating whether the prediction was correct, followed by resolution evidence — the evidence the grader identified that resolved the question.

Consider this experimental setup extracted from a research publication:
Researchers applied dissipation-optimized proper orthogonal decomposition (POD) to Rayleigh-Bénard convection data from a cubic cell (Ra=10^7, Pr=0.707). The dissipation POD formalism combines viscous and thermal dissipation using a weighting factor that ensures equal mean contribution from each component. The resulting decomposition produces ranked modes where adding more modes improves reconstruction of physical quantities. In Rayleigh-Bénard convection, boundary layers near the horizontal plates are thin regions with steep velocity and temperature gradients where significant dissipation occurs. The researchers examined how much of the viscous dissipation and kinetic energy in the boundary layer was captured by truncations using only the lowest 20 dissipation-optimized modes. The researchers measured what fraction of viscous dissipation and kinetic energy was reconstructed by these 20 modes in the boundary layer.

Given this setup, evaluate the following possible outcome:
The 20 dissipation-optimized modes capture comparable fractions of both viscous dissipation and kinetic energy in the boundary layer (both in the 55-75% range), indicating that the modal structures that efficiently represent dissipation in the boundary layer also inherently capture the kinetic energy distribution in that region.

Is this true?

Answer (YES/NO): YES